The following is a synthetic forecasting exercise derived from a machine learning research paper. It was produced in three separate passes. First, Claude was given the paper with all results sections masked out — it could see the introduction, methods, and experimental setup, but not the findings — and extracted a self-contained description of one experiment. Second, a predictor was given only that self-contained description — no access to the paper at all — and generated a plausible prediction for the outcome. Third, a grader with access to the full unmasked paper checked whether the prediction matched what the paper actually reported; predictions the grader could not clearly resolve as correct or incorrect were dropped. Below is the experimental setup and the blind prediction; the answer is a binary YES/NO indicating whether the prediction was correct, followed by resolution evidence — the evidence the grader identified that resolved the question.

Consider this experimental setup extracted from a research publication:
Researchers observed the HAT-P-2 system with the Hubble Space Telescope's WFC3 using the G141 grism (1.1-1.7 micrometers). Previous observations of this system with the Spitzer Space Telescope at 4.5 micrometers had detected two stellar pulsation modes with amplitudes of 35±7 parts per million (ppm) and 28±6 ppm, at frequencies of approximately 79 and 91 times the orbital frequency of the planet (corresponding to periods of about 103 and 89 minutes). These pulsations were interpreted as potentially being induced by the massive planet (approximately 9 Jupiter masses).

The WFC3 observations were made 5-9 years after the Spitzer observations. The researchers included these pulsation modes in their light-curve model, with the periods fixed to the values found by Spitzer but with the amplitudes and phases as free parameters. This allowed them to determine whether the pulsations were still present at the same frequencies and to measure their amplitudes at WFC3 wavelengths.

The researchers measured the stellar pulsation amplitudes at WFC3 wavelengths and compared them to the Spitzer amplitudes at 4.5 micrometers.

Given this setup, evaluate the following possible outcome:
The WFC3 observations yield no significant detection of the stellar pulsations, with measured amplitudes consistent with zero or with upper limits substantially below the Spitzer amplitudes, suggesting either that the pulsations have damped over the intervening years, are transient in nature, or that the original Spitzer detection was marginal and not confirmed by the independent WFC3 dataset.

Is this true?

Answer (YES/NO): NO